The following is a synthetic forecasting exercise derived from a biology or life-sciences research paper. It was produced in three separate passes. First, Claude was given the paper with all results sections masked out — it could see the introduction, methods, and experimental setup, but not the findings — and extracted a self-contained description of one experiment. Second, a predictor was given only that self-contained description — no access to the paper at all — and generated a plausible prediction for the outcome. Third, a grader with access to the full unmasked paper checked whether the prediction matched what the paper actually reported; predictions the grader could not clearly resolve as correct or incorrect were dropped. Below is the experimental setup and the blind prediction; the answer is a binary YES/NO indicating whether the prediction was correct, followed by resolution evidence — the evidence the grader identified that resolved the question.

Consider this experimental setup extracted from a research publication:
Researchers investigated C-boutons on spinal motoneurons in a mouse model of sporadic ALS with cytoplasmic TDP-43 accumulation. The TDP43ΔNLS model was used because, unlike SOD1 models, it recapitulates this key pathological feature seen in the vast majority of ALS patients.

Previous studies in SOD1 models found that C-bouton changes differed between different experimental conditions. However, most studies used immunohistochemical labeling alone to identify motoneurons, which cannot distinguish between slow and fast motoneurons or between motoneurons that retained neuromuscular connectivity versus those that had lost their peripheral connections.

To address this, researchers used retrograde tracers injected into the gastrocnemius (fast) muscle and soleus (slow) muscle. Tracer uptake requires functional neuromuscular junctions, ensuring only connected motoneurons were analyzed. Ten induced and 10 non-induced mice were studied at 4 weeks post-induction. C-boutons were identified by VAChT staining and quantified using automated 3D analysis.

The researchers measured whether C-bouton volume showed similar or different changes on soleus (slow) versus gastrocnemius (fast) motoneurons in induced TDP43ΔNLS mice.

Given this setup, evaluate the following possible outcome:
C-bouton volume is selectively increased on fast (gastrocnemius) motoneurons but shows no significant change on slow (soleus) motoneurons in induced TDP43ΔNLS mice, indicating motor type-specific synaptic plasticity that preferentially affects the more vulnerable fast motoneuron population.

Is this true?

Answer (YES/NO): NO